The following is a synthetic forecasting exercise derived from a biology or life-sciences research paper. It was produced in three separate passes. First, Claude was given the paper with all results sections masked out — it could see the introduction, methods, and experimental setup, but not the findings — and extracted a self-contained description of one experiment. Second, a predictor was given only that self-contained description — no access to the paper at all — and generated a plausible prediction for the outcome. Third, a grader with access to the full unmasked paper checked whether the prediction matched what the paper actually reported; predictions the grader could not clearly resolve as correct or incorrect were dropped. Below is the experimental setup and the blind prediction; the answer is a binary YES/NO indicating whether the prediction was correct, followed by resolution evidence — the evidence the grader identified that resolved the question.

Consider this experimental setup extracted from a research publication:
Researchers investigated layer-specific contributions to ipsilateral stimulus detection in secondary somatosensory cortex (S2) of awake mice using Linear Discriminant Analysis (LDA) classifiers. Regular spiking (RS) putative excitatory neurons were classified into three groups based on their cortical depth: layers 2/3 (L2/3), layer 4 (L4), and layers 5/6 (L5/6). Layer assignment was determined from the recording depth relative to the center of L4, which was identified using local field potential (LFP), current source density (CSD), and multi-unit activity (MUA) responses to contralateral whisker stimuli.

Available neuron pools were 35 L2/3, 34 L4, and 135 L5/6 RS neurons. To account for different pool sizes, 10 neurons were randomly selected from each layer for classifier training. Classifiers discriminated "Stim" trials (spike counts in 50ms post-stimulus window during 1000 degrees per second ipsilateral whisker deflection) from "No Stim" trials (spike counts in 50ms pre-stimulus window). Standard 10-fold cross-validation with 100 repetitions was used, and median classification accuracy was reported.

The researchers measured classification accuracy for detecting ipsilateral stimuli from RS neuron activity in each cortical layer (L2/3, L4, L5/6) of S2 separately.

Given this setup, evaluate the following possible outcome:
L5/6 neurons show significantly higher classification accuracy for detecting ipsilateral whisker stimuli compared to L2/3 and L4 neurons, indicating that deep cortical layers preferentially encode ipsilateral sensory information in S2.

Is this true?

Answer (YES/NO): YES